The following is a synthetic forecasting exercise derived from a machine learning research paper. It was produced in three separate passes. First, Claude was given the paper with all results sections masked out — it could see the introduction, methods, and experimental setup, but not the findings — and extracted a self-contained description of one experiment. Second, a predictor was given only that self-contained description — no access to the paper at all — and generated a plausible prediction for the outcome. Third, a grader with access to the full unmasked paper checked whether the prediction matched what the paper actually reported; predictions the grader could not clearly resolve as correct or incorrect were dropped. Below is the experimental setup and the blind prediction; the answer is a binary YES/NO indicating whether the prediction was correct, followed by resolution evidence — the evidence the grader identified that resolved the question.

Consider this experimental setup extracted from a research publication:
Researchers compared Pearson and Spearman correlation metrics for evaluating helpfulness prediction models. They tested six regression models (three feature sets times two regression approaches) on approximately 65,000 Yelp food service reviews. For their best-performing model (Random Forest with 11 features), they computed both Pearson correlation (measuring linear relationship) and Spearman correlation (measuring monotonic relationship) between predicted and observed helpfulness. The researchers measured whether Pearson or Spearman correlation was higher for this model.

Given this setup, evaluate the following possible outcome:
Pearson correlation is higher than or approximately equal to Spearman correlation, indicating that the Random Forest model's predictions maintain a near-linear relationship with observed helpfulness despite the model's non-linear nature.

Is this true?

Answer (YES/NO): NO